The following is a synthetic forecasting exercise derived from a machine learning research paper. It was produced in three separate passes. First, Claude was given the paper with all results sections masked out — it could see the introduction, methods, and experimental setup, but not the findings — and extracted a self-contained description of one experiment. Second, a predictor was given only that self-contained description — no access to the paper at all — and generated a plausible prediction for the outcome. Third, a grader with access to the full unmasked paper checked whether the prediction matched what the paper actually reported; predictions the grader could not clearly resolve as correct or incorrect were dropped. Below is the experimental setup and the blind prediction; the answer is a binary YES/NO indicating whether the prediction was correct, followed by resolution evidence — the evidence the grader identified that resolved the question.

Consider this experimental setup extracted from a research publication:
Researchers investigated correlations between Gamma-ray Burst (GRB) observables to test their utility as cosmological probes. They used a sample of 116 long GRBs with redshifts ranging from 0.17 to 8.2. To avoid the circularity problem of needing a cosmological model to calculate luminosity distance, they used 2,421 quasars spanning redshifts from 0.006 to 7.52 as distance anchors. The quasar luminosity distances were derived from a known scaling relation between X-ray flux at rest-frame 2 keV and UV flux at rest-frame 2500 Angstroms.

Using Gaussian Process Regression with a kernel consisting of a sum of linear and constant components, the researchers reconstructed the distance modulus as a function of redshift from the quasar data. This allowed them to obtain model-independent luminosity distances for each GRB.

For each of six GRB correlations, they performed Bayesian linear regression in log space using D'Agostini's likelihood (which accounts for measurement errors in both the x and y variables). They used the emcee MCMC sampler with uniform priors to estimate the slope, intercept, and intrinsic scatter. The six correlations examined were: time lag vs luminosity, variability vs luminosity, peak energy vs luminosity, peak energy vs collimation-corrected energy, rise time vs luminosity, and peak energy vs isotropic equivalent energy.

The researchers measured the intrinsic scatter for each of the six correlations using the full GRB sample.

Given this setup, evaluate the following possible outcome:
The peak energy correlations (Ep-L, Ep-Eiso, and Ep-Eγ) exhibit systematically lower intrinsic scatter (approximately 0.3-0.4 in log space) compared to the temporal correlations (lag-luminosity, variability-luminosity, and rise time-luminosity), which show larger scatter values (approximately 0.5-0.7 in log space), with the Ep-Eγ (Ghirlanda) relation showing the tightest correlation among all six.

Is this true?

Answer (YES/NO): NO